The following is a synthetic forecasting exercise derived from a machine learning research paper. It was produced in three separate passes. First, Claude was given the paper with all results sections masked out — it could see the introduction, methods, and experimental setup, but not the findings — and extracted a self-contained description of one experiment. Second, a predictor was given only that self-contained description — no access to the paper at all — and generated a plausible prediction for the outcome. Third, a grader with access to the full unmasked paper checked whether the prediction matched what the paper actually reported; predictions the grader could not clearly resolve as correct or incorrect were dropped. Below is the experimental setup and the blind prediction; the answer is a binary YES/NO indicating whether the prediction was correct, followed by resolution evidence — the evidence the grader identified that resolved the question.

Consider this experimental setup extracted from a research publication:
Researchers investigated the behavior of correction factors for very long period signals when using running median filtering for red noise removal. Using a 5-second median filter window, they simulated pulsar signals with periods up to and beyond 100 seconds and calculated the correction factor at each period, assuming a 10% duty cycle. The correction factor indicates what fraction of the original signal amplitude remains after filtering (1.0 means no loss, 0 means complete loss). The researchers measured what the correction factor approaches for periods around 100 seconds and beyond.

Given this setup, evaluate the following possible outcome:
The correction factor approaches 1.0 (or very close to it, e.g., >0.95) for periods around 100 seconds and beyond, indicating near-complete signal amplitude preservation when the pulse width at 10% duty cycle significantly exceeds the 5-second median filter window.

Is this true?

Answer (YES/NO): NO